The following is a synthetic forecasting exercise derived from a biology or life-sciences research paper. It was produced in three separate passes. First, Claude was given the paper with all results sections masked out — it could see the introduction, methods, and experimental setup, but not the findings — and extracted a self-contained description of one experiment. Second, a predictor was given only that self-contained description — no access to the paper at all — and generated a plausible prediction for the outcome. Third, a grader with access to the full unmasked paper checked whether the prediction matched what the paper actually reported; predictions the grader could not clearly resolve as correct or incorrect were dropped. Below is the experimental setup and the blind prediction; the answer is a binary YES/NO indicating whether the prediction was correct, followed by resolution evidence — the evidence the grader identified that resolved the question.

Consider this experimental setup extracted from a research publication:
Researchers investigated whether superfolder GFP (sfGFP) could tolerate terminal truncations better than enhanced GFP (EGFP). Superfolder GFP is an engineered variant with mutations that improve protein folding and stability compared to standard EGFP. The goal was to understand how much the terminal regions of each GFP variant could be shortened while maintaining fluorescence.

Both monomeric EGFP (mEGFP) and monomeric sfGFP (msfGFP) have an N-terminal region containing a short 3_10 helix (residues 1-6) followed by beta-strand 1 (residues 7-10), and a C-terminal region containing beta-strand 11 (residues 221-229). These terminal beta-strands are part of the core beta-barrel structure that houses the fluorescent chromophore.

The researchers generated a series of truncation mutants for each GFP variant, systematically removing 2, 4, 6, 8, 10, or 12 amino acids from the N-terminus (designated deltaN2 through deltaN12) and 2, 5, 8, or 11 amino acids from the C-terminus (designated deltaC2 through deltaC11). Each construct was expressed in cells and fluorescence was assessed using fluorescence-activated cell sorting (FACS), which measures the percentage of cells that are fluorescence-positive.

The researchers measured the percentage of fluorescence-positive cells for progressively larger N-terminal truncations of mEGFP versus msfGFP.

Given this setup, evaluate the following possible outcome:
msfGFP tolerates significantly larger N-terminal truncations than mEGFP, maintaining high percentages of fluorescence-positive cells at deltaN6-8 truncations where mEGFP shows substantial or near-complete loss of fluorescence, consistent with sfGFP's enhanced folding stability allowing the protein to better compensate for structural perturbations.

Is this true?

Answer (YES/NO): YES